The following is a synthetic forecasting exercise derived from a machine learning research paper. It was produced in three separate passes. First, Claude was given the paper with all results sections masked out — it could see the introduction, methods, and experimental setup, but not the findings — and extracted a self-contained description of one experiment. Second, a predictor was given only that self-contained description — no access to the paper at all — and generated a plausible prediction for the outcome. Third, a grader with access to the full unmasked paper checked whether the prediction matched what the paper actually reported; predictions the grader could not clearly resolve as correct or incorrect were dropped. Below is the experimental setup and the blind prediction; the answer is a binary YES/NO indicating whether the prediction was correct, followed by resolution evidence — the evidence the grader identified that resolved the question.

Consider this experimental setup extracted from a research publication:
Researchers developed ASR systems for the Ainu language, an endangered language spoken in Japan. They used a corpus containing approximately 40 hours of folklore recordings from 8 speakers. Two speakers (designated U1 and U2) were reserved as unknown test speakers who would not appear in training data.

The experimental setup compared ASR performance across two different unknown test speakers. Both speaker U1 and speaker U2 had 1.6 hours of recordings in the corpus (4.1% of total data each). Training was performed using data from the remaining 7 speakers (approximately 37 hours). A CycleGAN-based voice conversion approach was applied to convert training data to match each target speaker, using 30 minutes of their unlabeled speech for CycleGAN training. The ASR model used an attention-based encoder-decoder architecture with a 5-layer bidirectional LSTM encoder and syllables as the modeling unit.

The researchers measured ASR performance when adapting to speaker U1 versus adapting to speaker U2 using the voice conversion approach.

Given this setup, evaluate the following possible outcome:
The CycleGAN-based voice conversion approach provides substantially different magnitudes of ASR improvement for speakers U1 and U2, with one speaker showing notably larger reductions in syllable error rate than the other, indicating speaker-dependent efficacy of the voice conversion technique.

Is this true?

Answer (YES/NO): NO